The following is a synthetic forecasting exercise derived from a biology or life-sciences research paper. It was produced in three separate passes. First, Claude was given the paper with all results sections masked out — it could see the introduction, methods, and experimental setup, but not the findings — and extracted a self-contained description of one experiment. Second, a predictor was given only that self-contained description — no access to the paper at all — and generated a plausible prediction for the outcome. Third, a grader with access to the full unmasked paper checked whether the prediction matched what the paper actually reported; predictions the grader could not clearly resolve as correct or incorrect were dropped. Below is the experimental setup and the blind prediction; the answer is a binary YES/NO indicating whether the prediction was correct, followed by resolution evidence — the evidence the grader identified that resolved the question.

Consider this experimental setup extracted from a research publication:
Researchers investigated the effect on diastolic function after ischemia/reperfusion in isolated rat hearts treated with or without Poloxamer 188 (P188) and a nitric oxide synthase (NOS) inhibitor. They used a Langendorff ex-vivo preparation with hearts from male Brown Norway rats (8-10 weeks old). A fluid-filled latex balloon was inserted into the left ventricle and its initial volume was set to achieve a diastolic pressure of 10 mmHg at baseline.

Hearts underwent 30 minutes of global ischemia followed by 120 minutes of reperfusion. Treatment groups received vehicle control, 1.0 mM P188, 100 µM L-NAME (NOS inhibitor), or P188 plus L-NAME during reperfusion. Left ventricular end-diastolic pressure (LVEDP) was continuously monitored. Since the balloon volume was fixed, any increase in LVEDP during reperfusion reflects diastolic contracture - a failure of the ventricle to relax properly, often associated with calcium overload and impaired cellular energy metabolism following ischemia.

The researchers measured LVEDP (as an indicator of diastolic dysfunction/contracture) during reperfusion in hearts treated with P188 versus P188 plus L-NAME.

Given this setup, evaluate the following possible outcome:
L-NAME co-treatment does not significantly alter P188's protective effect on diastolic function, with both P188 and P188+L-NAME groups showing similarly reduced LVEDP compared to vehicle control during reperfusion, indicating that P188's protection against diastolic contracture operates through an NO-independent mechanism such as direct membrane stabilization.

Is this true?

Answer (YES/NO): NO